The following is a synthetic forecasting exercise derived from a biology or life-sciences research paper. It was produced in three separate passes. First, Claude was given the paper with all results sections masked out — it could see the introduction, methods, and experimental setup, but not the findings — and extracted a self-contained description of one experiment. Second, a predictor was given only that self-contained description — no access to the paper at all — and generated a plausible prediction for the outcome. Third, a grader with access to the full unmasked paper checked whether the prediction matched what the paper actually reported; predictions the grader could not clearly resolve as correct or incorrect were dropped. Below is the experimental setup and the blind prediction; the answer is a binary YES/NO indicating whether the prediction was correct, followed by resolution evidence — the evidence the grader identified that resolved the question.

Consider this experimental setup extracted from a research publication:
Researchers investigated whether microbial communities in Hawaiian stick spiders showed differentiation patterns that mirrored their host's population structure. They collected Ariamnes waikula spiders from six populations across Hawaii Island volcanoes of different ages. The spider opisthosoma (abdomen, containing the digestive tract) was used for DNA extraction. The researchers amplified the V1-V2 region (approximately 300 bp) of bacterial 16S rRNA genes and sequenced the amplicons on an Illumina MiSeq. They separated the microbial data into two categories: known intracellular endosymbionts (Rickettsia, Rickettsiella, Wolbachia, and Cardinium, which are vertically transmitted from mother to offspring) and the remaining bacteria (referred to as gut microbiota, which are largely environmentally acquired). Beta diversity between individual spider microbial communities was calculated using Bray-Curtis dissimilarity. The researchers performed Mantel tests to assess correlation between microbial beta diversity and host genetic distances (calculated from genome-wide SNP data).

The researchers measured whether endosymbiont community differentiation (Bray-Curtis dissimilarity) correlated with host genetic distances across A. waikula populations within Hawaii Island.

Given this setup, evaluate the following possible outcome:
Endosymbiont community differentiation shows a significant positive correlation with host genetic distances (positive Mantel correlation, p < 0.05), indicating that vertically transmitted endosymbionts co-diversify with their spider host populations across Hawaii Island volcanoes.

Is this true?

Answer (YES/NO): NO